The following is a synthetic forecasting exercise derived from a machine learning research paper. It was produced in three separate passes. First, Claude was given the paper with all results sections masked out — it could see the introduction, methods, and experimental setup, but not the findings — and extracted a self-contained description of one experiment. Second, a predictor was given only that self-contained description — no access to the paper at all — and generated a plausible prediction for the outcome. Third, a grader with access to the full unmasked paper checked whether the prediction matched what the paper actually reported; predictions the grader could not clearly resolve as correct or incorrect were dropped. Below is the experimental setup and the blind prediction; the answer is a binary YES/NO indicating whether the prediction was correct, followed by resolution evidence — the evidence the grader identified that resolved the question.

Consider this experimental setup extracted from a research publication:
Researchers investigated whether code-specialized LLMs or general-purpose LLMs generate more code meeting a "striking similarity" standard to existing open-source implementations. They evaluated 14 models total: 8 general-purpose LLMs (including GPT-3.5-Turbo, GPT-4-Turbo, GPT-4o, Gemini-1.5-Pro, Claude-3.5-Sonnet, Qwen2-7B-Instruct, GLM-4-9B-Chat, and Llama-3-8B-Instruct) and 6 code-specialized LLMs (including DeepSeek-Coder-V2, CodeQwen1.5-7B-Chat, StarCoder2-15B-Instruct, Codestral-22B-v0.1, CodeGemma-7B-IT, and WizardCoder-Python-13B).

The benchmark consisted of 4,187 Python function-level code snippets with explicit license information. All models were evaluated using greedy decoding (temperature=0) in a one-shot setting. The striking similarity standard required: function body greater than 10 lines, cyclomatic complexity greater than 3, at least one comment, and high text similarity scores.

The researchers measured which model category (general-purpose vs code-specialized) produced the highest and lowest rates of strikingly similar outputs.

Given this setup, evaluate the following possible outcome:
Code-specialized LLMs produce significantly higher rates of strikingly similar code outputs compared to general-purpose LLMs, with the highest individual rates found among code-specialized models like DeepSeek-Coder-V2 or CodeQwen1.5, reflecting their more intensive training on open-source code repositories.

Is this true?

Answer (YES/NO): NO